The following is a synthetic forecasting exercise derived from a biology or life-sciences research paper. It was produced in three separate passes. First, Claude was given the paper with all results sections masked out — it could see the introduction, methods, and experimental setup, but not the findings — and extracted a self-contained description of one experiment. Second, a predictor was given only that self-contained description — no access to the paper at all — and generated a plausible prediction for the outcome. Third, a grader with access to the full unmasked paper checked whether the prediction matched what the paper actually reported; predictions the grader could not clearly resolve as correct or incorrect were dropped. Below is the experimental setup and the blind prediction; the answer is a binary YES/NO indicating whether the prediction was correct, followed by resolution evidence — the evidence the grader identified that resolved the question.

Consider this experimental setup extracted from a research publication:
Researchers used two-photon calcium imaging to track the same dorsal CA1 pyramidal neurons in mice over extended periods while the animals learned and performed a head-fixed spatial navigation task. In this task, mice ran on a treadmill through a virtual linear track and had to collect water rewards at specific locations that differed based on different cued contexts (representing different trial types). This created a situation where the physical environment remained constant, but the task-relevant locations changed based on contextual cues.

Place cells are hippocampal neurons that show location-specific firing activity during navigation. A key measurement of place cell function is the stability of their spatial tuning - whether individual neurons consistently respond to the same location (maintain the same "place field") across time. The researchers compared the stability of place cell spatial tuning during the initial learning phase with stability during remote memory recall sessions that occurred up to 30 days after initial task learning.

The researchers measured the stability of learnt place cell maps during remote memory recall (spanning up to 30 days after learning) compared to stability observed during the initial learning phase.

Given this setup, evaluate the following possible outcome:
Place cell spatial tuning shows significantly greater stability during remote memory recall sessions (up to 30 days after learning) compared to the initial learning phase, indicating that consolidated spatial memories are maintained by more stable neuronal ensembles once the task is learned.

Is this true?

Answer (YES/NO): YES